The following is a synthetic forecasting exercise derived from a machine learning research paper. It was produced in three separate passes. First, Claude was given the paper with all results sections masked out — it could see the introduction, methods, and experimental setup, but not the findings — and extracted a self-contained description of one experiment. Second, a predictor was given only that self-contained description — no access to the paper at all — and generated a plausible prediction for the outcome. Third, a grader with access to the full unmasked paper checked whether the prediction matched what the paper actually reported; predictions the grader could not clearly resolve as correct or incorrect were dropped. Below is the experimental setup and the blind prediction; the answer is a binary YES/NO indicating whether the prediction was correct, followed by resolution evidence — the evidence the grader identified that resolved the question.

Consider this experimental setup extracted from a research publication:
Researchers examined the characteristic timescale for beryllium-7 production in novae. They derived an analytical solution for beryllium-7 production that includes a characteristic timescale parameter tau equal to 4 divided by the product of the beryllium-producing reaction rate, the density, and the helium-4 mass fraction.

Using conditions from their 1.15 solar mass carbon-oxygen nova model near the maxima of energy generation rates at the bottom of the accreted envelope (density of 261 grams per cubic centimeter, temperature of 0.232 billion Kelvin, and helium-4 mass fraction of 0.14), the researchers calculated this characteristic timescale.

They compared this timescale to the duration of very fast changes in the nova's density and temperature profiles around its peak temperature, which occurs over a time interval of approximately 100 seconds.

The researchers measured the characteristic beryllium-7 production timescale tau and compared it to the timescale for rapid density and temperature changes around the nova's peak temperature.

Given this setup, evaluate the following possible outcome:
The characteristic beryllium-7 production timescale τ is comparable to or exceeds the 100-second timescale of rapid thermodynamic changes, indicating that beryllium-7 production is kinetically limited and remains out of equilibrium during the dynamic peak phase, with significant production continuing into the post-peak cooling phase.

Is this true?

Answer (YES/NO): NO